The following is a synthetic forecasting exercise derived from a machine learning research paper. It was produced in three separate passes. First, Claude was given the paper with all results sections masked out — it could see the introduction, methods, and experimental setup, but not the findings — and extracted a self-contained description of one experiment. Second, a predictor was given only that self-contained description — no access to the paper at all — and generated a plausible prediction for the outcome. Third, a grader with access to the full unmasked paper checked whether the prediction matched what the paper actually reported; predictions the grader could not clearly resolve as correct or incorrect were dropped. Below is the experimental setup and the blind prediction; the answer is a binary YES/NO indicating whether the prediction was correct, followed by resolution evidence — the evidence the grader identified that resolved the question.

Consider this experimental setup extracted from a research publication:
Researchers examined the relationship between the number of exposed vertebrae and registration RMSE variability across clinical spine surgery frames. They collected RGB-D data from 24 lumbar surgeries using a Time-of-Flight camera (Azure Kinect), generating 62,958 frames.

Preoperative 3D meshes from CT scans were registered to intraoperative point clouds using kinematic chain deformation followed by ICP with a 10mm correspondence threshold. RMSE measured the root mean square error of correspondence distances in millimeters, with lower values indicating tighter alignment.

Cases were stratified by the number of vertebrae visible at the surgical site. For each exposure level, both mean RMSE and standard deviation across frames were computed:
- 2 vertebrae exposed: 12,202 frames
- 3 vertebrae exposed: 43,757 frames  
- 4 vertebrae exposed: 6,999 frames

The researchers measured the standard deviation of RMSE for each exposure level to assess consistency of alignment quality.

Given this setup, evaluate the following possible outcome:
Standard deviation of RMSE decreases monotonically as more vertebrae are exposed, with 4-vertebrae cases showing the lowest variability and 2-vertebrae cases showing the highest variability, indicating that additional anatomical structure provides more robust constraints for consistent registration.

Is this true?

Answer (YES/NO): NO